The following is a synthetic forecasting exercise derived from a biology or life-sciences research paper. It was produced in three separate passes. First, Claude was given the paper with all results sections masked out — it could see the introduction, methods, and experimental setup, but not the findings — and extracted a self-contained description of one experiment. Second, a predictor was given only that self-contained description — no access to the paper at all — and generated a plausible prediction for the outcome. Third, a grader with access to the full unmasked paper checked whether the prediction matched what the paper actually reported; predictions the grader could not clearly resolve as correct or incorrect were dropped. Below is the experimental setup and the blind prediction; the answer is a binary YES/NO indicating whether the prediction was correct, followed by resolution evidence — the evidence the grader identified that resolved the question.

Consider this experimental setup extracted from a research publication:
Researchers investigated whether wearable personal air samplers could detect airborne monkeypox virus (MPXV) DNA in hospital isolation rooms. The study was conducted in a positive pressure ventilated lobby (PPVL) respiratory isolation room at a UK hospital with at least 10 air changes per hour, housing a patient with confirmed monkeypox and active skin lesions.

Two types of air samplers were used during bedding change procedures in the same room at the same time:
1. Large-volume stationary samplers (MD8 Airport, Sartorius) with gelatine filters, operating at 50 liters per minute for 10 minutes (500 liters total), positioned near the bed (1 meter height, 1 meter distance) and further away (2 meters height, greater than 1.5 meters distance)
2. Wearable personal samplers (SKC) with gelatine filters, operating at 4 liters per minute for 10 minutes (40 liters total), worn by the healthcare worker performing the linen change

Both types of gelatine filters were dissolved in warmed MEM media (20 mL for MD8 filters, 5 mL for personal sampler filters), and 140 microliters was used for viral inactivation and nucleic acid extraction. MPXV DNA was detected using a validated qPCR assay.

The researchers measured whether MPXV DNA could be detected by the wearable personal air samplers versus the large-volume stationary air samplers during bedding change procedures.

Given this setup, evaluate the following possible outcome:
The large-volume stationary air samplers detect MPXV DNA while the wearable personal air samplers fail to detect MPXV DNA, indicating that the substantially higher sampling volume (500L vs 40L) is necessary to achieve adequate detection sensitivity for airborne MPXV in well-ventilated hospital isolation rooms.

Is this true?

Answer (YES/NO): YES